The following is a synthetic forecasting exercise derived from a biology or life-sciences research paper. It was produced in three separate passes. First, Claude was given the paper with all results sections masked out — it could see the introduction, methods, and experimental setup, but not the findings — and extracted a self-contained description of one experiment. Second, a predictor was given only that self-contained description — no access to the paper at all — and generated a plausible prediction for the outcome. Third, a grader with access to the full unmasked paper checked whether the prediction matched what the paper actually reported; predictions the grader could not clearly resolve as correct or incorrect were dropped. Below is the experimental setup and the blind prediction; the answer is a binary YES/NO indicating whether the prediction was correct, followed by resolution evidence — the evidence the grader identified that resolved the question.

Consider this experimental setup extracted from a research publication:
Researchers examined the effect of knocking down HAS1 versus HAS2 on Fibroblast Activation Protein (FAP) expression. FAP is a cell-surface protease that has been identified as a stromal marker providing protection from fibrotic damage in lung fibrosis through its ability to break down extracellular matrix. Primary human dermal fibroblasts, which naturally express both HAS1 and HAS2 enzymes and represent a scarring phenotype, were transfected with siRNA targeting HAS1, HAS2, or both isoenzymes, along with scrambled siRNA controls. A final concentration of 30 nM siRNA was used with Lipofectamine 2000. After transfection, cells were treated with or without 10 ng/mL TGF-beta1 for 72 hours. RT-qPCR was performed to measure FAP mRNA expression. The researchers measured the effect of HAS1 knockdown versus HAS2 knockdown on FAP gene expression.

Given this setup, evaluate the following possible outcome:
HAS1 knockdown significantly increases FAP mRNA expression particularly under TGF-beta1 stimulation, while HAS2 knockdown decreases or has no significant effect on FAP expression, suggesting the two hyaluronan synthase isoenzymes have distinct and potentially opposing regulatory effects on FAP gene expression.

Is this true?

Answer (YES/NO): NO